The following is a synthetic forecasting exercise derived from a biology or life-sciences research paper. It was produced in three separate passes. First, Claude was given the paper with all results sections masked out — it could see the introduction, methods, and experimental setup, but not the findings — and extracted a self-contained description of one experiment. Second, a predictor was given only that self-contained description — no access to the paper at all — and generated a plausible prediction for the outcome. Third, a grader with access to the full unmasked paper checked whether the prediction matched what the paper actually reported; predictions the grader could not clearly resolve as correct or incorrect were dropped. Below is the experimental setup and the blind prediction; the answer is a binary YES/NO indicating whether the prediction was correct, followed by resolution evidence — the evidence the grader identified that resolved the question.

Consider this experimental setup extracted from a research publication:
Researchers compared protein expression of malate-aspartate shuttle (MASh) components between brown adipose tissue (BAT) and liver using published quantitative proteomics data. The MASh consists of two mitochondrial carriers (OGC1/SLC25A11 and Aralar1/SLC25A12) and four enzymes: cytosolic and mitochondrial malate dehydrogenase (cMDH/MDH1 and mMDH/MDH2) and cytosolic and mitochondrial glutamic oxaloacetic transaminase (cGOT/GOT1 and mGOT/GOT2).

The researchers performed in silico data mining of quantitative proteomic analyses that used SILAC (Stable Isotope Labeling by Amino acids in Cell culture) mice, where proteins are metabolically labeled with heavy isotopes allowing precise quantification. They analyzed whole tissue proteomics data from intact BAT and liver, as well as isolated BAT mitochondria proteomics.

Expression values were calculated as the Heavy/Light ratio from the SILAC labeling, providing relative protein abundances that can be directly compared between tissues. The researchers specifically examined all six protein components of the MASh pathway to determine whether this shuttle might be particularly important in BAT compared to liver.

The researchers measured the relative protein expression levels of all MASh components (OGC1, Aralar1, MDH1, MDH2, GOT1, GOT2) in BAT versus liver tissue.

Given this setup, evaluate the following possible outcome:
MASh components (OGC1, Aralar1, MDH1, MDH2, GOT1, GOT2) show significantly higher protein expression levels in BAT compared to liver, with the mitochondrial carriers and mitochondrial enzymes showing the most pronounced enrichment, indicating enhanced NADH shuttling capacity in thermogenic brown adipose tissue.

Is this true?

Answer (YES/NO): NO